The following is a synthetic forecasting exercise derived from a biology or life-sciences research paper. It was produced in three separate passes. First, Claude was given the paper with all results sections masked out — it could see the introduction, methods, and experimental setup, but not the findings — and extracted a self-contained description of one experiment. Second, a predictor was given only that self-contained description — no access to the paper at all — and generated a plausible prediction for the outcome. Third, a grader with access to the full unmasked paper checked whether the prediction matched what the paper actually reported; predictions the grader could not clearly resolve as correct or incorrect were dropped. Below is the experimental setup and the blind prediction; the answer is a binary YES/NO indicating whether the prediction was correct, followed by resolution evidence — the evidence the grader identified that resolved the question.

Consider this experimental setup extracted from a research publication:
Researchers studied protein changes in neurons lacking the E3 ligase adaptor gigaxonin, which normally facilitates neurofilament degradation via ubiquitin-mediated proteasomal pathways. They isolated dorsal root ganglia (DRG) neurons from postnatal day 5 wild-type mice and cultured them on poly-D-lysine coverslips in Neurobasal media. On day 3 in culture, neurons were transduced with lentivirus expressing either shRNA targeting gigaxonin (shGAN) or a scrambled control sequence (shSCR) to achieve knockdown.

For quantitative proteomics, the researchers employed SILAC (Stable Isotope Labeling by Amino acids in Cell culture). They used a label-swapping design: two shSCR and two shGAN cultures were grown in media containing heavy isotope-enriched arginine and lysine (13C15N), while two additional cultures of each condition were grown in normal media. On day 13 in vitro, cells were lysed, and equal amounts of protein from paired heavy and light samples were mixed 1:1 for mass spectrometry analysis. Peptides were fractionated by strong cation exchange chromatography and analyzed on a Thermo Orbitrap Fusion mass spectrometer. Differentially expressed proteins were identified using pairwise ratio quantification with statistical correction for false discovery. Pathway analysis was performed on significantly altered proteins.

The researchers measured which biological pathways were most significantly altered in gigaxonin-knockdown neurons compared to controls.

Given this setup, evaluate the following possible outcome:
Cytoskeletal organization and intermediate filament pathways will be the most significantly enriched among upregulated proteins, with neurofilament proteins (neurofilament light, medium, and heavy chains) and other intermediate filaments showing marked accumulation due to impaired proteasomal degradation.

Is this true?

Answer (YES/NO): NO